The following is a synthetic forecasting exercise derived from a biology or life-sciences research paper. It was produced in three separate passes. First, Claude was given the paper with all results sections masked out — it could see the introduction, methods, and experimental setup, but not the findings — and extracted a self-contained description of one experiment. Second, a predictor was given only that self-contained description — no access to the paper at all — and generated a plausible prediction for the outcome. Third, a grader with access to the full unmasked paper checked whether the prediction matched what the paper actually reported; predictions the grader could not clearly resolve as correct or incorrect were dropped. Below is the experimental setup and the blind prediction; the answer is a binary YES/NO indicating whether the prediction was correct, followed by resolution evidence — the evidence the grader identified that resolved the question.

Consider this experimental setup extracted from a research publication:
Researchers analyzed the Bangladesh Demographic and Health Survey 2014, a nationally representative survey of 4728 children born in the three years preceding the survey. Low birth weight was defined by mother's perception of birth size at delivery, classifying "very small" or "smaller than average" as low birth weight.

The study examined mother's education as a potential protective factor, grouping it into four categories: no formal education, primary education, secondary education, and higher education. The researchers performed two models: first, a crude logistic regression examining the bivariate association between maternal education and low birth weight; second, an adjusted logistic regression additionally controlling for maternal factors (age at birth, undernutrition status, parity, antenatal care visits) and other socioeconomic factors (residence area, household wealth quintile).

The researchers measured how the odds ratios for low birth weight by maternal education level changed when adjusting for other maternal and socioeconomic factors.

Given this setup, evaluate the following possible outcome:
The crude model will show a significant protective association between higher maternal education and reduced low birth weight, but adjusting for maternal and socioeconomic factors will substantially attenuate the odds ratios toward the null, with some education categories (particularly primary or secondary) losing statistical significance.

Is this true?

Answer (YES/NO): NO